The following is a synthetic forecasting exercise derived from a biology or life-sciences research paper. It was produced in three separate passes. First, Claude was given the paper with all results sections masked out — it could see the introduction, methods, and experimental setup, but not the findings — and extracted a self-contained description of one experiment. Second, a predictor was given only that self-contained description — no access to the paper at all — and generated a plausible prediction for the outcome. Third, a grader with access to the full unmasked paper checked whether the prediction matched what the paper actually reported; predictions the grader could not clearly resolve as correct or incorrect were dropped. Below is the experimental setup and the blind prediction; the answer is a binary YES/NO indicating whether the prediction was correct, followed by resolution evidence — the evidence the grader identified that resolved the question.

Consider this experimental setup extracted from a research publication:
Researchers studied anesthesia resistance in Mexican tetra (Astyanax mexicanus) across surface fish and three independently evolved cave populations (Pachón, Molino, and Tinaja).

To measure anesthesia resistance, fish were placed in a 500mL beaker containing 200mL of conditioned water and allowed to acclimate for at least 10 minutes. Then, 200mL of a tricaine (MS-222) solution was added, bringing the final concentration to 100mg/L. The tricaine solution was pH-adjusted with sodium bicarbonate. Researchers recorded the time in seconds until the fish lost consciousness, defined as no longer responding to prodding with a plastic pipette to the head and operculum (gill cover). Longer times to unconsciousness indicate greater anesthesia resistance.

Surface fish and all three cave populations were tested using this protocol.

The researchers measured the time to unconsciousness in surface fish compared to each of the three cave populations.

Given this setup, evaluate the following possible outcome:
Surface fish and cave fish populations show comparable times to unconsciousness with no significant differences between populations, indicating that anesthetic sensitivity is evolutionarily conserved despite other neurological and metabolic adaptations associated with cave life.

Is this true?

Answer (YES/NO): NO